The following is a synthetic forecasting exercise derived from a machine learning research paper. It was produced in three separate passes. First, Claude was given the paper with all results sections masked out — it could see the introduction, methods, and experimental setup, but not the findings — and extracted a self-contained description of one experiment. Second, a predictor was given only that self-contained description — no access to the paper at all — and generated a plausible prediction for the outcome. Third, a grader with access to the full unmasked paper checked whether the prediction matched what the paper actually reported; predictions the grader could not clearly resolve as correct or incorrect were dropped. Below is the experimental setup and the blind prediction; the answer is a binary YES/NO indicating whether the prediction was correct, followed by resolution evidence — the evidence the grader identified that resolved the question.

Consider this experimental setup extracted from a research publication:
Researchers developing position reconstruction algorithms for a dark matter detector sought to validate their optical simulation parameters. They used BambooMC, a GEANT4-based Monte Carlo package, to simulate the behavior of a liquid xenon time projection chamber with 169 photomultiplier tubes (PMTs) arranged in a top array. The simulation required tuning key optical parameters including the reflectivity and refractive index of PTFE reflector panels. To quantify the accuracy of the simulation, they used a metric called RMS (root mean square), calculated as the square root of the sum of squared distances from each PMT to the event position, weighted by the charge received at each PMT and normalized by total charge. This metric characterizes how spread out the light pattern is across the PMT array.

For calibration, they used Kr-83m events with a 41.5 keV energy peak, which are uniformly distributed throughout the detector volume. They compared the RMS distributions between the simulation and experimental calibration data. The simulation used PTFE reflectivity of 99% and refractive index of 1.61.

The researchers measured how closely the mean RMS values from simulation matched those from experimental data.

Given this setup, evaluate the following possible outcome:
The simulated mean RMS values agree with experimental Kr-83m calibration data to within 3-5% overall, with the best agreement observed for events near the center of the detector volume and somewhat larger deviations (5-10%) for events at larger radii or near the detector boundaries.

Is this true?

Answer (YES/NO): NO